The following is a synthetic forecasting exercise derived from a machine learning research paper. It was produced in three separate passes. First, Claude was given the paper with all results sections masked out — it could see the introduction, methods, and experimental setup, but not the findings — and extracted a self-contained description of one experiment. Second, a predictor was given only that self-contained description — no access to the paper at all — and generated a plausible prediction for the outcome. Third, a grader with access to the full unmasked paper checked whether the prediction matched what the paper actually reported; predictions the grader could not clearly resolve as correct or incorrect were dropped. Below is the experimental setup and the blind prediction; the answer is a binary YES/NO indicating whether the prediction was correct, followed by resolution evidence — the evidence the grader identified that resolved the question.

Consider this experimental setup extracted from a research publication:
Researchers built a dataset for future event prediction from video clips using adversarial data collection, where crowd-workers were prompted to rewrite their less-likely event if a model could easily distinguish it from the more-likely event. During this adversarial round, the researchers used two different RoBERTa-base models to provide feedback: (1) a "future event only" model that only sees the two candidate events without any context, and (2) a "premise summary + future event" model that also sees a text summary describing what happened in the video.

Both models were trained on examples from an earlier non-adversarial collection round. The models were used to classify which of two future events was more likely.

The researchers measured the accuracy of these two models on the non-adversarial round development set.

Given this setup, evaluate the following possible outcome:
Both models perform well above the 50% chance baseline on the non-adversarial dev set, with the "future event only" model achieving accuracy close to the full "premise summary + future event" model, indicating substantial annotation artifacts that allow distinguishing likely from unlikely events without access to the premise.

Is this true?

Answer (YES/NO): YES